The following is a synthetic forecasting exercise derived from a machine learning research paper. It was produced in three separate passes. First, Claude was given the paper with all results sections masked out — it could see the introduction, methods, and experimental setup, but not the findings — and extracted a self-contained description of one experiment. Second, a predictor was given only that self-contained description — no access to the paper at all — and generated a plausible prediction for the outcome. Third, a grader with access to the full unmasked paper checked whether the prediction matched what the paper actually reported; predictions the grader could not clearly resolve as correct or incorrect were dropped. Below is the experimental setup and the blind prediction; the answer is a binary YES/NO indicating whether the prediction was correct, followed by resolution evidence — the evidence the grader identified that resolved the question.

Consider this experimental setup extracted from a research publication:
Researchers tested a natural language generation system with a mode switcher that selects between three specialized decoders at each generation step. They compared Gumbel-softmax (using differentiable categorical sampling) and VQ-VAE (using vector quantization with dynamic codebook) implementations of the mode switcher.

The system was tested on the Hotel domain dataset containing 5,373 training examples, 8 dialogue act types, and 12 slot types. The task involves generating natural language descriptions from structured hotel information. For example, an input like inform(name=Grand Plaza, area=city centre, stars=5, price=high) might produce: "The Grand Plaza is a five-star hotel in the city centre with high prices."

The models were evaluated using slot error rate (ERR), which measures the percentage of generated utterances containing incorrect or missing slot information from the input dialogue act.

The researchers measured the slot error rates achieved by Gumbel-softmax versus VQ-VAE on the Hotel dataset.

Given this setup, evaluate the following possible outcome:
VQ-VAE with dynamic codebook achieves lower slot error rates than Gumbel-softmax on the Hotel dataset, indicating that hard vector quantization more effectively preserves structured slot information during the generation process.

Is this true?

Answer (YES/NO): YES